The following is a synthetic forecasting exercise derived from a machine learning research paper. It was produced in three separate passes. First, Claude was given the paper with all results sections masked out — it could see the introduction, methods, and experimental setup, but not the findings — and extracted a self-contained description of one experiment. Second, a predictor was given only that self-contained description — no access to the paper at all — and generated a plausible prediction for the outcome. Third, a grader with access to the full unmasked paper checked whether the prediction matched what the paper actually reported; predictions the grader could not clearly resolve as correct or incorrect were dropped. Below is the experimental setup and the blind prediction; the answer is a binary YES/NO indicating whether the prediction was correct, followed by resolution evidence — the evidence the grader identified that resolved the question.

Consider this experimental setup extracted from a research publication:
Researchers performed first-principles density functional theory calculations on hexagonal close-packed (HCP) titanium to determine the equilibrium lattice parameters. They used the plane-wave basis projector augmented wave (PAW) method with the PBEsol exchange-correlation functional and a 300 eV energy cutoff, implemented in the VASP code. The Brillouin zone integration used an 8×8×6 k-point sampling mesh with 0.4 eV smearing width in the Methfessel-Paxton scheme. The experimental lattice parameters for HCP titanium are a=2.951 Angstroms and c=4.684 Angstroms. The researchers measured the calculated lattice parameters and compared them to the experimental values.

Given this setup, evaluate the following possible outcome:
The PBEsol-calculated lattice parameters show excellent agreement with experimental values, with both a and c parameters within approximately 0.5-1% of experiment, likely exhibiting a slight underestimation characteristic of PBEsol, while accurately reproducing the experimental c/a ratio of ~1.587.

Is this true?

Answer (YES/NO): NO